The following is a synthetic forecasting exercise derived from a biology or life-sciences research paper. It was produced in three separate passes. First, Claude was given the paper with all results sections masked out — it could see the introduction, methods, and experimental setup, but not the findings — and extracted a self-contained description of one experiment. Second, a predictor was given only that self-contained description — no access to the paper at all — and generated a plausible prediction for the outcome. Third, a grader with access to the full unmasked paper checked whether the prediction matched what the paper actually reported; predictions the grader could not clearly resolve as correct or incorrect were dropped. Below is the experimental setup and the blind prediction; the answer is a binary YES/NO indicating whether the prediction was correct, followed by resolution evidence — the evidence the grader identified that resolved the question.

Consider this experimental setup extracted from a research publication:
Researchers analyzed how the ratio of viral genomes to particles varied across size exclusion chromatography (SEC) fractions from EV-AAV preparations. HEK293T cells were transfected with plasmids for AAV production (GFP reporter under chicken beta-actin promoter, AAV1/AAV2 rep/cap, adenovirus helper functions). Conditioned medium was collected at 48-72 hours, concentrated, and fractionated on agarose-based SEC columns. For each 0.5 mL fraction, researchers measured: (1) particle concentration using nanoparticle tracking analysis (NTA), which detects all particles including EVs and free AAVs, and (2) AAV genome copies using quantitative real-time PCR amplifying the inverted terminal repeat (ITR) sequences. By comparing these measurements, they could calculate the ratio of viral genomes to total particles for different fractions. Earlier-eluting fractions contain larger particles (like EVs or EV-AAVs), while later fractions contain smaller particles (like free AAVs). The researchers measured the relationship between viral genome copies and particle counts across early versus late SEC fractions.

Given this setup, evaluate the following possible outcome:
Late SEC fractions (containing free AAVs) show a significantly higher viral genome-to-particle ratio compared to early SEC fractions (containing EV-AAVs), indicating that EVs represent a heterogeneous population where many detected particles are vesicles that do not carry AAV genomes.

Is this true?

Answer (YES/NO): YES